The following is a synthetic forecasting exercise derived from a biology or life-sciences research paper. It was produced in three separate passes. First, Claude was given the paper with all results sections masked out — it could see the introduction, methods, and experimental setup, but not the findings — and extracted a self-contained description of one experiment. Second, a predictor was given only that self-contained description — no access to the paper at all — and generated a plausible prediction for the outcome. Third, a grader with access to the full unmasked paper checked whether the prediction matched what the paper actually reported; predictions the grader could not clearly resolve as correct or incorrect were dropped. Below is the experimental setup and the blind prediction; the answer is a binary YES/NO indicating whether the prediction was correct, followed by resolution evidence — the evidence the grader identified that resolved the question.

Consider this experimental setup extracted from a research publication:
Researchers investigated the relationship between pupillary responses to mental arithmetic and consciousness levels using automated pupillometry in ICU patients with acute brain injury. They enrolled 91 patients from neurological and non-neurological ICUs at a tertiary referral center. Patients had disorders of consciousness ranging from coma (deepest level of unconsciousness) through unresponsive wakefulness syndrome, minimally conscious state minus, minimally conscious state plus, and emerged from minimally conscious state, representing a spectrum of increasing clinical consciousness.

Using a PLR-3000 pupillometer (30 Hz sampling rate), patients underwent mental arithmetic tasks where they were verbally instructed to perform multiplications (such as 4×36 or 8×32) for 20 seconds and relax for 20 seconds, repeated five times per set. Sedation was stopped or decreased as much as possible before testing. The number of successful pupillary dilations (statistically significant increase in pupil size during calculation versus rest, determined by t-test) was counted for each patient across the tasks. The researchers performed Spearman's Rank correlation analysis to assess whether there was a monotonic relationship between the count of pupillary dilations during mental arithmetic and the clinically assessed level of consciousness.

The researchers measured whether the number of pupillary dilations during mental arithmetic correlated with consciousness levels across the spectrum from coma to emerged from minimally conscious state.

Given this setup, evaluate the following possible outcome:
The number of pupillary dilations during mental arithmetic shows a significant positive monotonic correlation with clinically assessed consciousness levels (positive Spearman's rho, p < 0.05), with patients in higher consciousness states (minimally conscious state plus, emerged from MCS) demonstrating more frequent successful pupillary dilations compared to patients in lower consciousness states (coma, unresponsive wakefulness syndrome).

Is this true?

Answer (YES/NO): YES